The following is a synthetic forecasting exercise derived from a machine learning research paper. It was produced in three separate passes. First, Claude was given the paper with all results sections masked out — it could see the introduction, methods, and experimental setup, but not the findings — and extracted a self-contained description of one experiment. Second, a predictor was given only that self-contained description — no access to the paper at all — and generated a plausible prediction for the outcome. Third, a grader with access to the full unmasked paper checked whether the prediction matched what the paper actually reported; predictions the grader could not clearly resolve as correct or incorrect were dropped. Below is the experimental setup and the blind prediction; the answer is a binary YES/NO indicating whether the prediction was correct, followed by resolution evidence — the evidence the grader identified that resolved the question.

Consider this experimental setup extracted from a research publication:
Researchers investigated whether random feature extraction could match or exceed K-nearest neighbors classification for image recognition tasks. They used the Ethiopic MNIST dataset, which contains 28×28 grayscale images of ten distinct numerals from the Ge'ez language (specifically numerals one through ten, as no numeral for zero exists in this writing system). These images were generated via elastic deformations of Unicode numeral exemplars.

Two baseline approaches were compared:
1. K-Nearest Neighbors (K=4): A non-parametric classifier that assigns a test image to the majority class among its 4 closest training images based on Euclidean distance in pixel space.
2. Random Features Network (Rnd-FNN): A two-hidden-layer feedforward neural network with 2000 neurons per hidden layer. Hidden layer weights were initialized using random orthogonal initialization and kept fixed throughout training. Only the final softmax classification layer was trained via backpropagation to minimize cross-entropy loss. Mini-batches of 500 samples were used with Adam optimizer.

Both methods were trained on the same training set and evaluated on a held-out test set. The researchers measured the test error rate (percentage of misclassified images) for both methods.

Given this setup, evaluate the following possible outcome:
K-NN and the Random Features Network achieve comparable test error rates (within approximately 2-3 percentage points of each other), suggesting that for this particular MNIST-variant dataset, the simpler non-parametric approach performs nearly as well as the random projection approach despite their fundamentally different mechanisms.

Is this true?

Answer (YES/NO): YES